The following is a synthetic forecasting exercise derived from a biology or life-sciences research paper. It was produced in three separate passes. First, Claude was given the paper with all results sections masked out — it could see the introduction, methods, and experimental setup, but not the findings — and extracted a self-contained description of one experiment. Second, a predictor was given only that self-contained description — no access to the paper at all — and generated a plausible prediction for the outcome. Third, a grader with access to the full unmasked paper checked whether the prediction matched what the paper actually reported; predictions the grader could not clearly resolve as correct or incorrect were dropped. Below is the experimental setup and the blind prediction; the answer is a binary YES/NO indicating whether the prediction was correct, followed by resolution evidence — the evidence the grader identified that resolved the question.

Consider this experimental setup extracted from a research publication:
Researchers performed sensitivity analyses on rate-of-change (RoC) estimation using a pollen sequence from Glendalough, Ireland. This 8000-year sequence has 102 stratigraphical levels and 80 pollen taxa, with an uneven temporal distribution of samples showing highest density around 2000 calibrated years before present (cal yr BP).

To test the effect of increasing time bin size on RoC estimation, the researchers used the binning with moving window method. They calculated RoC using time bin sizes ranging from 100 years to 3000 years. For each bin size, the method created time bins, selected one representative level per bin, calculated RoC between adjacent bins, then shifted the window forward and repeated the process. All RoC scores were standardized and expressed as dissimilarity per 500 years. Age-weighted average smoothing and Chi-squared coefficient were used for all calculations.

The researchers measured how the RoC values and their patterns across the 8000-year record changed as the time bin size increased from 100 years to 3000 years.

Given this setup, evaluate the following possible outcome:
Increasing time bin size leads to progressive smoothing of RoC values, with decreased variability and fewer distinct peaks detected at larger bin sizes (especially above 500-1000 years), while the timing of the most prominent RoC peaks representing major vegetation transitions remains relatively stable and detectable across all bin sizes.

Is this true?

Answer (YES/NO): NO